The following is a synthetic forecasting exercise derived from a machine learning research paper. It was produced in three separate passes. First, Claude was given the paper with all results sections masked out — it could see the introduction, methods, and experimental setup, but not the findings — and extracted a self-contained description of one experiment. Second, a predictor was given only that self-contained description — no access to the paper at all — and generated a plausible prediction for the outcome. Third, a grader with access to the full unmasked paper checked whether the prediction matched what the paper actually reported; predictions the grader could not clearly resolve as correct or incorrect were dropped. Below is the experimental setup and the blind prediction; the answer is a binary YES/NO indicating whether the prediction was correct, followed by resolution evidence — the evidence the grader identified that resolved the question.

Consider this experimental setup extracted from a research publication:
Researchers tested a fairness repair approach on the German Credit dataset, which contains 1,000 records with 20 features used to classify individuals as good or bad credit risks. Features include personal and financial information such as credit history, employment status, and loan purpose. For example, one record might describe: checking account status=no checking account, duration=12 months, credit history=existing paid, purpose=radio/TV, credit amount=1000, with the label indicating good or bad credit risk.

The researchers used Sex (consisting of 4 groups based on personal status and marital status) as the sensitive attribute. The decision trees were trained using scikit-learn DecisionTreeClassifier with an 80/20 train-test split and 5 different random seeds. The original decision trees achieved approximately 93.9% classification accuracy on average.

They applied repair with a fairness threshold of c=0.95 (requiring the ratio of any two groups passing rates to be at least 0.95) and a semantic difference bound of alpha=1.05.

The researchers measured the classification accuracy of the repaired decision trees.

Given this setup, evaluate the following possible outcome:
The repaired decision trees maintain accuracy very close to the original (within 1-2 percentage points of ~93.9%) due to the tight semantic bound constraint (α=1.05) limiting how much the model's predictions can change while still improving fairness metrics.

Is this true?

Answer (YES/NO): YES